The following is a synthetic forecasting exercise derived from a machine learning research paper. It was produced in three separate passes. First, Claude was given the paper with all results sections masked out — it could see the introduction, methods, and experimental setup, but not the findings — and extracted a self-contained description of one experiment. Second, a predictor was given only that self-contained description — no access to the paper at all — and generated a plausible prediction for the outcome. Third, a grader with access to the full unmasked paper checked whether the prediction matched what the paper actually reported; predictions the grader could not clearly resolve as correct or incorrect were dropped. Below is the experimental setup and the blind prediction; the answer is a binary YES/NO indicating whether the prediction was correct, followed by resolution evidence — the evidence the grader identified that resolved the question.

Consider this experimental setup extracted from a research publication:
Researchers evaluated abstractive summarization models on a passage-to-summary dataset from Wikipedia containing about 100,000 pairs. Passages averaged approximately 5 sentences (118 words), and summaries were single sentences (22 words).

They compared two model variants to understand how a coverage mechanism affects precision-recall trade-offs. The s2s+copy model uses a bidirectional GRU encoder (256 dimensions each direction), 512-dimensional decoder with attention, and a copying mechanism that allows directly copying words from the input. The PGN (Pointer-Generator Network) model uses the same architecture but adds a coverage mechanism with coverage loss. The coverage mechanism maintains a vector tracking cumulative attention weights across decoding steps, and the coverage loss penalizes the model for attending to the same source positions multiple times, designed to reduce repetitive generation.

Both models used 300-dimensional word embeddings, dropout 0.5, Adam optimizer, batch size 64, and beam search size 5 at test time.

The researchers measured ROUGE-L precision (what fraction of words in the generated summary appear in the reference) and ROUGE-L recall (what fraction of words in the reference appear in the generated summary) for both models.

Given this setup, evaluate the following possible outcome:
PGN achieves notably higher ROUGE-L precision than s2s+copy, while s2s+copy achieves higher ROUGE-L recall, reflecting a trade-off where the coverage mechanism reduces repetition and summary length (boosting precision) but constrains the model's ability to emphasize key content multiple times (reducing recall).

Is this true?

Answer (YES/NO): NO